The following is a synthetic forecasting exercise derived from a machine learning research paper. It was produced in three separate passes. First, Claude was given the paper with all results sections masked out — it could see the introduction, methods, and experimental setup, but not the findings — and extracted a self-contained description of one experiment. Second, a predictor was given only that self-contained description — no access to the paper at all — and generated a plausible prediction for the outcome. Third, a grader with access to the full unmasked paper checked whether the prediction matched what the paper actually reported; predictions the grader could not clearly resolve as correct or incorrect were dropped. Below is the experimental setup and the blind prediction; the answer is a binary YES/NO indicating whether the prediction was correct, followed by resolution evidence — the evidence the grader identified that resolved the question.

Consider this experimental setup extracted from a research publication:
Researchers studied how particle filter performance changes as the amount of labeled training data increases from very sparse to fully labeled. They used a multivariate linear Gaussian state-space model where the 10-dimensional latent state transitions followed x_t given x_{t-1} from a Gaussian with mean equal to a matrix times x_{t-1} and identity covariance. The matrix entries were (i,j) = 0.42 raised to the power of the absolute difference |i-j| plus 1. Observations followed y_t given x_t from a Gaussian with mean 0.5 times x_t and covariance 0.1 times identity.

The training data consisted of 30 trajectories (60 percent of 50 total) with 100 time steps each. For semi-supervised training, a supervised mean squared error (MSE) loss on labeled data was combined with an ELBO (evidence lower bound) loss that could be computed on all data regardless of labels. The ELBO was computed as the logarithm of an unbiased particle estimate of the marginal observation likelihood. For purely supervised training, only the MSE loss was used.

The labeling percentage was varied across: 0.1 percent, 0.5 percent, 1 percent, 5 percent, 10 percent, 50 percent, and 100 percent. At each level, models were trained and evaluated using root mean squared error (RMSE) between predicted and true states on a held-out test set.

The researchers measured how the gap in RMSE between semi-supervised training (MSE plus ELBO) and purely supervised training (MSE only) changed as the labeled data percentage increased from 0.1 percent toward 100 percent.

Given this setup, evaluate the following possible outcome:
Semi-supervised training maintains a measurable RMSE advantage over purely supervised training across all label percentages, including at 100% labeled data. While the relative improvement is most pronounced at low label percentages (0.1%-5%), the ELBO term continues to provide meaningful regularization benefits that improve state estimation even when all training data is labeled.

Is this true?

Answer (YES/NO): NO